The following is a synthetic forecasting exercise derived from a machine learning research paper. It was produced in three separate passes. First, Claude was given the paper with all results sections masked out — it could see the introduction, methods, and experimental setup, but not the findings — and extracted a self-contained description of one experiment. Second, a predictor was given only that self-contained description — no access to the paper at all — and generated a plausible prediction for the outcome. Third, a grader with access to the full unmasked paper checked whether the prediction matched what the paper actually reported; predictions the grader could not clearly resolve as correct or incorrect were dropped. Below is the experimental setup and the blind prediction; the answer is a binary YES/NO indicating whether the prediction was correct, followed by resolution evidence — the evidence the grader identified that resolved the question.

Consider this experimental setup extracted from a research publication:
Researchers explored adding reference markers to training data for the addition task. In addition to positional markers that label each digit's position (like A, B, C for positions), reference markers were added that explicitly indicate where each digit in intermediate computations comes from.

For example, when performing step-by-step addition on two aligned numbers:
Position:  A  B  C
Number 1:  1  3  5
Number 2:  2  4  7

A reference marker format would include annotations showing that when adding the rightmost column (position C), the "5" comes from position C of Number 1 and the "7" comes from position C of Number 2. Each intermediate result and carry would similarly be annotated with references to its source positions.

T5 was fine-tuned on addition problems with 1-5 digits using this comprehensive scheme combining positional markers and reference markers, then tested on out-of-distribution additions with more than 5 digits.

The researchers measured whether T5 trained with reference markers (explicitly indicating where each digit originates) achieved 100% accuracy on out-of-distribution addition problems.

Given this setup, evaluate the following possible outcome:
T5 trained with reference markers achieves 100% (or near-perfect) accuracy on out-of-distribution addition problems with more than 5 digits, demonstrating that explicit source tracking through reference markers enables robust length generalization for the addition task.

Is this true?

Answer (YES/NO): NO